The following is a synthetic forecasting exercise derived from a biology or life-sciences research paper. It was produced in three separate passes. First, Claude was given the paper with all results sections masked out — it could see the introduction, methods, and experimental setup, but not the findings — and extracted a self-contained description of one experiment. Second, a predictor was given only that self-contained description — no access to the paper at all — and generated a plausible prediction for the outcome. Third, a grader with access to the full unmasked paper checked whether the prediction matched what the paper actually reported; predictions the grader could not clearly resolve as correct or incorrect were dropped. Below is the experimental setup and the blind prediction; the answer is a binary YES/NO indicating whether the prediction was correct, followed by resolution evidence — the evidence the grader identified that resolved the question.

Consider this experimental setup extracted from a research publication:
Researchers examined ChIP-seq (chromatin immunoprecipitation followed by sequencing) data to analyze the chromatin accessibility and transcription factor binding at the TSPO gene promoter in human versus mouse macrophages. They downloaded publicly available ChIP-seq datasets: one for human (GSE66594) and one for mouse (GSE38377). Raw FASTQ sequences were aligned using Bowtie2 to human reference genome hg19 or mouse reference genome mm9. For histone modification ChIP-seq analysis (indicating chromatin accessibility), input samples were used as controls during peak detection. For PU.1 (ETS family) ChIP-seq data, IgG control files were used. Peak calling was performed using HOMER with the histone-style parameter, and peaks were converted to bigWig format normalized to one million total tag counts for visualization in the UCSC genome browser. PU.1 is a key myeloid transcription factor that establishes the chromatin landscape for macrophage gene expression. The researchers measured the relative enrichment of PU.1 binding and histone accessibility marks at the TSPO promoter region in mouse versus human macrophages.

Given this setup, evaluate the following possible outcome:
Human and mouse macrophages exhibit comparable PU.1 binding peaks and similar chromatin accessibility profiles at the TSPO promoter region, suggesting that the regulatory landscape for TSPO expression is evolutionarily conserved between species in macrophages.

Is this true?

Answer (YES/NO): NO